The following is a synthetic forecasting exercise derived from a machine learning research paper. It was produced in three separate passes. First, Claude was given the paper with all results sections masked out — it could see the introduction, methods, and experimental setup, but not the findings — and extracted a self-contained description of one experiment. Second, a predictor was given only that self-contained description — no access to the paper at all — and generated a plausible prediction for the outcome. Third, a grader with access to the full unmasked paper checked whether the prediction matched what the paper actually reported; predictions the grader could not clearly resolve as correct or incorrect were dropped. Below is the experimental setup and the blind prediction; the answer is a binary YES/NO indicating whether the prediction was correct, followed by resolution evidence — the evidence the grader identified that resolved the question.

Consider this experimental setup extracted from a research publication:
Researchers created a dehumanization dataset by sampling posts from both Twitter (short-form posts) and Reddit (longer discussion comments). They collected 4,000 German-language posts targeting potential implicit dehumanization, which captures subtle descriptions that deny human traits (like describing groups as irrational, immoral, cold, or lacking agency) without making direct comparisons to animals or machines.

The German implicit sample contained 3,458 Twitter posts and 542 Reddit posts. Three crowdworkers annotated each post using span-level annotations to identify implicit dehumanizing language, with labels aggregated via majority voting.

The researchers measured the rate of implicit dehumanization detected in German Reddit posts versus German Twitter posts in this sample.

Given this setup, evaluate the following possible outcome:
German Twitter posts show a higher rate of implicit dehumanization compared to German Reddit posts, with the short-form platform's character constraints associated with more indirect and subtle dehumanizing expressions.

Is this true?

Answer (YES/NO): YES